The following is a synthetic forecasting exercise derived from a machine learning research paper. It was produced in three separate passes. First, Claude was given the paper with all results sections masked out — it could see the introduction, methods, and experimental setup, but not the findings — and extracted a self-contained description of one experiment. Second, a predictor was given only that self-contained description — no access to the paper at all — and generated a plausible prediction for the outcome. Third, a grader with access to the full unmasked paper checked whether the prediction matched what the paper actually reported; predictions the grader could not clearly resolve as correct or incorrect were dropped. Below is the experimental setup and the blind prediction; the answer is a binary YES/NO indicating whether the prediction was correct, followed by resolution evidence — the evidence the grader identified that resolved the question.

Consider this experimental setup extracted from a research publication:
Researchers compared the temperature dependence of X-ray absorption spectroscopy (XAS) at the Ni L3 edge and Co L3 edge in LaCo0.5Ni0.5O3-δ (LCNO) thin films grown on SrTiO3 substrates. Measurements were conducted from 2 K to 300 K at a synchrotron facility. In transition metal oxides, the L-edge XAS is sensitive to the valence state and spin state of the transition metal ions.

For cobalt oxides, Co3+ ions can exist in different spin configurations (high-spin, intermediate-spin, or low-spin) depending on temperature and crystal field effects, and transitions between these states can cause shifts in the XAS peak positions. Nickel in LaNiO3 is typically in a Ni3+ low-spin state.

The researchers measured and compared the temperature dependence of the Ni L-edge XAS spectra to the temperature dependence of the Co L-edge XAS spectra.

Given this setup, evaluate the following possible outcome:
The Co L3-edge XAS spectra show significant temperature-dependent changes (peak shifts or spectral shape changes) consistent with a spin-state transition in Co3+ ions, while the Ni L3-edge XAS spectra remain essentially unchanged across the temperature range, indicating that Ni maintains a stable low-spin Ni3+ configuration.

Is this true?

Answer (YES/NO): YES